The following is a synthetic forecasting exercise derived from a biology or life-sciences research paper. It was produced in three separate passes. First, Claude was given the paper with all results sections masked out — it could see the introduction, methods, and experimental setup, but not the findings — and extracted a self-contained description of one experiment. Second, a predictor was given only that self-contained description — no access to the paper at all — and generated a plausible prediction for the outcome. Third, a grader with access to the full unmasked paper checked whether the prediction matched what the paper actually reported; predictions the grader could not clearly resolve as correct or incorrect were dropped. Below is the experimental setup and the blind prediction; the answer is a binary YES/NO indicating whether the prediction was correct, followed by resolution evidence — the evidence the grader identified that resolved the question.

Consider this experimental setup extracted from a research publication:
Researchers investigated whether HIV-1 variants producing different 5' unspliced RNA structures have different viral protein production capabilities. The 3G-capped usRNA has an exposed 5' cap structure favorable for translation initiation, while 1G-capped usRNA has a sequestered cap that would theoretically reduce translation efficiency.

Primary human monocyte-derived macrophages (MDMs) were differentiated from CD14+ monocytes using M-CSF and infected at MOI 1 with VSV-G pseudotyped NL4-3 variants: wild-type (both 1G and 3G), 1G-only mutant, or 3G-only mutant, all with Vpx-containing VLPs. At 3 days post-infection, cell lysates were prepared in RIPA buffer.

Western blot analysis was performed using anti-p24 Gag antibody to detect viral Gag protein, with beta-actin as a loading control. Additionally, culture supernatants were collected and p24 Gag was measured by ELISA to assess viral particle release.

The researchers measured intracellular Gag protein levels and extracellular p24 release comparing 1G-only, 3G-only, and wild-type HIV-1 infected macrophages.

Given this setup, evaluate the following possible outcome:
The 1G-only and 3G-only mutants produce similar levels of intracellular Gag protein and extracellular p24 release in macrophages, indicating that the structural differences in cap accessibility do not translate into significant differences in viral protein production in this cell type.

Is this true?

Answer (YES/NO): YES